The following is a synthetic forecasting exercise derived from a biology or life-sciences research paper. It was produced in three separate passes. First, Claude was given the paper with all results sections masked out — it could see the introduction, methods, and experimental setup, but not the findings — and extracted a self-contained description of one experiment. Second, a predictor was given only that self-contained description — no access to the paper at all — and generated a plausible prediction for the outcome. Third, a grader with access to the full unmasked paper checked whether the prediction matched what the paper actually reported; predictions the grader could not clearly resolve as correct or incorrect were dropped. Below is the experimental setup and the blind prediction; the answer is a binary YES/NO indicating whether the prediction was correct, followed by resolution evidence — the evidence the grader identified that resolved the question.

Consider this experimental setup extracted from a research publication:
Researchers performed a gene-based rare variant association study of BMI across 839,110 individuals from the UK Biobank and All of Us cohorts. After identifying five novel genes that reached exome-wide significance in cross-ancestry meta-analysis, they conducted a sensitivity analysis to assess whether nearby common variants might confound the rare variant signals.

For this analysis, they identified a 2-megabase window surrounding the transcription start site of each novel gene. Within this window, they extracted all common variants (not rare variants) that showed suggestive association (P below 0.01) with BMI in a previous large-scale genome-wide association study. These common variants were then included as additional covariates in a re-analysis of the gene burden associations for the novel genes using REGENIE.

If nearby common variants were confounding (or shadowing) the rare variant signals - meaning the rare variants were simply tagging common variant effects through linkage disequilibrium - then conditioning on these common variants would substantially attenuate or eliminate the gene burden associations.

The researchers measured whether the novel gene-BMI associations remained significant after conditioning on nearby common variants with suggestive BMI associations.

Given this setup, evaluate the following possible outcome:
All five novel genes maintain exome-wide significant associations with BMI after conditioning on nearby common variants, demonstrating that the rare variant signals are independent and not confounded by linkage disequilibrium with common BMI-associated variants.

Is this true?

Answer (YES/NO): YES